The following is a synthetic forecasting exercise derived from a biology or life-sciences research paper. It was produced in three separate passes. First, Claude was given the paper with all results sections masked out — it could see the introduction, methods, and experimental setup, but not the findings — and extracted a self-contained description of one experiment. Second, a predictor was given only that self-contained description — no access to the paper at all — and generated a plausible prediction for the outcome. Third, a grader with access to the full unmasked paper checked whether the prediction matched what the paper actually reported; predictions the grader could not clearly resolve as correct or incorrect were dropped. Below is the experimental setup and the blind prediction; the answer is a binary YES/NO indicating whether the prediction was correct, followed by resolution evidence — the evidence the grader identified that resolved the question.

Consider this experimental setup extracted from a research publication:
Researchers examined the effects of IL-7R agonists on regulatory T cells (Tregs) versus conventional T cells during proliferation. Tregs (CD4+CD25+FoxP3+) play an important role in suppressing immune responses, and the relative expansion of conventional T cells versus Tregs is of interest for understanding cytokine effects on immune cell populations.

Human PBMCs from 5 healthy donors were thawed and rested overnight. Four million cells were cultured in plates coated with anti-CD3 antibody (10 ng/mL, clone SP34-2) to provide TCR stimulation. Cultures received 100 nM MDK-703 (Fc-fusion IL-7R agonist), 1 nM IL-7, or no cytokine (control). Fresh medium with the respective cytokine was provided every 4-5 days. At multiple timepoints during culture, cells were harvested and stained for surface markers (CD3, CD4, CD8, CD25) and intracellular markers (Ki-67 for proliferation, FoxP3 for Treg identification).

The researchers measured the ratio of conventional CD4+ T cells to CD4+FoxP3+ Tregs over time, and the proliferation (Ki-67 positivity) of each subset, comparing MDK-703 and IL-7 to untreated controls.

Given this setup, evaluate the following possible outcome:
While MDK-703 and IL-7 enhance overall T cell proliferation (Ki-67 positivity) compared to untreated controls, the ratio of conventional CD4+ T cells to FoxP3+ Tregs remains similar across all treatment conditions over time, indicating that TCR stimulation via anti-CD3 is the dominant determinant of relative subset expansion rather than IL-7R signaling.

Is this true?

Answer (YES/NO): NO